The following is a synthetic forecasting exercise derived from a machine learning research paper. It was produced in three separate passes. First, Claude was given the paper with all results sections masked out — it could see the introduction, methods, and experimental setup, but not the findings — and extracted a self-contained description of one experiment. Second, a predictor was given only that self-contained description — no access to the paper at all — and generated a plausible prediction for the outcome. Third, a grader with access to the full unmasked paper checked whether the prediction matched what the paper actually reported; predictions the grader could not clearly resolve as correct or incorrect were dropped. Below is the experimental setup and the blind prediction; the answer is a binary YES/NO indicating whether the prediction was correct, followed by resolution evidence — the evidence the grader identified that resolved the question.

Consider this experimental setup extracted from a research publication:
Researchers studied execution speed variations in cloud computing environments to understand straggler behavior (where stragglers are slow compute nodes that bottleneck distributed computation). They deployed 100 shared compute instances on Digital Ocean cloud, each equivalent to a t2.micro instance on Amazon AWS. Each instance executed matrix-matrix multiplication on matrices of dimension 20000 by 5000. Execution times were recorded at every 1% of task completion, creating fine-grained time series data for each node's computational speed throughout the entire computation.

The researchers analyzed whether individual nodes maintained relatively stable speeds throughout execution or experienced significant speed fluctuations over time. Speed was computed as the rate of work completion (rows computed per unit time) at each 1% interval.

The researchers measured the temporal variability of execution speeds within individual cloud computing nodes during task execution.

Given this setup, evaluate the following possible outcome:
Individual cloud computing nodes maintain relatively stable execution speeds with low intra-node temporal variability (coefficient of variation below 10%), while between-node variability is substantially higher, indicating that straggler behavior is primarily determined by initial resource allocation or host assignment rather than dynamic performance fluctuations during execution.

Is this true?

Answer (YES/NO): NO